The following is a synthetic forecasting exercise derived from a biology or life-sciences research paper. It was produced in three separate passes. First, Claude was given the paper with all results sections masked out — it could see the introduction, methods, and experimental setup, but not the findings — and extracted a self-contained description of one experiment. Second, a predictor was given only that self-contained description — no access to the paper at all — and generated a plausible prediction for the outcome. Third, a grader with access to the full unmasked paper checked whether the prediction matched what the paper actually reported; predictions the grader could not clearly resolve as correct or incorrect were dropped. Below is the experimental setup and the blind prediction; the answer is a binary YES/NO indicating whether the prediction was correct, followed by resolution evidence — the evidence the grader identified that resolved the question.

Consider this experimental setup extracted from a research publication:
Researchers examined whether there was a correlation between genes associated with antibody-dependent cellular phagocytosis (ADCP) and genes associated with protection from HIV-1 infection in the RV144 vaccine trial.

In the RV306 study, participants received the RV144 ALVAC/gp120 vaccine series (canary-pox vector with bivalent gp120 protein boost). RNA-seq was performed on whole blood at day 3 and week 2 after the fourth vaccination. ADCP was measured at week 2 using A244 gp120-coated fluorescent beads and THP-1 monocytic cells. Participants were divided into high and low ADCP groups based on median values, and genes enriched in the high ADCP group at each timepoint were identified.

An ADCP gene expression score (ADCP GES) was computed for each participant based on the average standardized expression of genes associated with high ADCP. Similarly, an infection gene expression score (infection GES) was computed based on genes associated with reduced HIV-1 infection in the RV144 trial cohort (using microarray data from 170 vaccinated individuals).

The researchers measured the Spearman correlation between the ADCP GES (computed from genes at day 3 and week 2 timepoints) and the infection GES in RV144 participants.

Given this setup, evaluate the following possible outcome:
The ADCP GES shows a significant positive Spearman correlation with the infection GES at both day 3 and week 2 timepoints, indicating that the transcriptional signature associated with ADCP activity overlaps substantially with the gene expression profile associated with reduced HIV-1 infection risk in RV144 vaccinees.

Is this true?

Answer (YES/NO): YES